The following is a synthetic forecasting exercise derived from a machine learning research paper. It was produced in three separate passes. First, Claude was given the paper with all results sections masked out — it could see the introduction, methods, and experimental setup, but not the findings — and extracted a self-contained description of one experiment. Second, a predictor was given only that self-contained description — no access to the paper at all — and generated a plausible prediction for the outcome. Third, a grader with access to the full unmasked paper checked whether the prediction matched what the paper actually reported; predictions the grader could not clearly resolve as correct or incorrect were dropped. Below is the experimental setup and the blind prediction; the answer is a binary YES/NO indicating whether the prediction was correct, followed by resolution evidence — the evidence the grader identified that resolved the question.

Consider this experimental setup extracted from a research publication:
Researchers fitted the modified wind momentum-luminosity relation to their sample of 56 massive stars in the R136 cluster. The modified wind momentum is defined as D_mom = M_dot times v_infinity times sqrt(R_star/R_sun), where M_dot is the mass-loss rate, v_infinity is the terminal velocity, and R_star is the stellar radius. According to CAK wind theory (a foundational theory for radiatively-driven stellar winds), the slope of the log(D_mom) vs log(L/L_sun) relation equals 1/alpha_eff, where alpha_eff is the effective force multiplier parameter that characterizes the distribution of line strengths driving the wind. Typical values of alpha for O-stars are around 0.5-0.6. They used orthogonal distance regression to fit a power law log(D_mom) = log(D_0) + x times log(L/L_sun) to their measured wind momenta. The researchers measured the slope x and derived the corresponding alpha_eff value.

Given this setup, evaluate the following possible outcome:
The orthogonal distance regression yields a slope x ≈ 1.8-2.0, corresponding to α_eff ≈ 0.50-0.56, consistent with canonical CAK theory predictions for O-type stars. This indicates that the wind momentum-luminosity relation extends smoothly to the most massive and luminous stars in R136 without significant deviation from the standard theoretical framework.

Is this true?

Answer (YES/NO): YES